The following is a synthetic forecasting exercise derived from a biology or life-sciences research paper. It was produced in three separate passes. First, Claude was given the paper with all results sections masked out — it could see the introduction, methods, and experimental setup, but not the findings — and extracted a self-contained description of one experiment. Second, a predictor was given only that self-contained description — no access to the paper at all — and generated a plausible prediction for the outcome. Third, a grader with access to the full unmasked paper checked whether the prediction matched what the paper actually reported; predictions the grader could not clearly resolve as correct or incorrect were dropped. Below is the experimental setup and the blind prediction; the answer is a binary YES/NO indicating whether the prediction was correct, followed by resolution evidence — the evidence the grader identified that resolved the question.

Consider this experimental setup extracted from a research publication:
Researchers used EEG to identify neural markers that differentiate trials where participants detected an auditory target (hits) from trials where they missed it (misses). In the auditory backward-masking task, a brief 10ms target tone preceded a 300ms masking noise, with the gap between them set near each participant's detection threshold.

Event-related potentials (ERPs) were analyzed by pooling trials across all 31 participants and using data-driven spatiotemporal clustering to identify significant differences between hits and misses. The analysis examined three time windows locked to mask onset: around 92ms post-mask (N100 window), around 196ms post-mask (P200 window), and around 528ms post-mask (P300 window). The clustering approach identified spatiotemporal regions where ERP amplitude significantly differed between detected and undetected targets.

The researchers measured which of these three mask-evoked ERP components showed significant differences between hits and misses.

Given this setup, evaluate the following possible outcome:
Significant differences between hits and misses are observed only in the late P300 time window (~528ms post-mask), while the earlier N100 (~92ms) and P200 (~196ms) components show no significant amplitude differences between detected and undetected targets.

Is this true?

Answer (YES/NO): NO